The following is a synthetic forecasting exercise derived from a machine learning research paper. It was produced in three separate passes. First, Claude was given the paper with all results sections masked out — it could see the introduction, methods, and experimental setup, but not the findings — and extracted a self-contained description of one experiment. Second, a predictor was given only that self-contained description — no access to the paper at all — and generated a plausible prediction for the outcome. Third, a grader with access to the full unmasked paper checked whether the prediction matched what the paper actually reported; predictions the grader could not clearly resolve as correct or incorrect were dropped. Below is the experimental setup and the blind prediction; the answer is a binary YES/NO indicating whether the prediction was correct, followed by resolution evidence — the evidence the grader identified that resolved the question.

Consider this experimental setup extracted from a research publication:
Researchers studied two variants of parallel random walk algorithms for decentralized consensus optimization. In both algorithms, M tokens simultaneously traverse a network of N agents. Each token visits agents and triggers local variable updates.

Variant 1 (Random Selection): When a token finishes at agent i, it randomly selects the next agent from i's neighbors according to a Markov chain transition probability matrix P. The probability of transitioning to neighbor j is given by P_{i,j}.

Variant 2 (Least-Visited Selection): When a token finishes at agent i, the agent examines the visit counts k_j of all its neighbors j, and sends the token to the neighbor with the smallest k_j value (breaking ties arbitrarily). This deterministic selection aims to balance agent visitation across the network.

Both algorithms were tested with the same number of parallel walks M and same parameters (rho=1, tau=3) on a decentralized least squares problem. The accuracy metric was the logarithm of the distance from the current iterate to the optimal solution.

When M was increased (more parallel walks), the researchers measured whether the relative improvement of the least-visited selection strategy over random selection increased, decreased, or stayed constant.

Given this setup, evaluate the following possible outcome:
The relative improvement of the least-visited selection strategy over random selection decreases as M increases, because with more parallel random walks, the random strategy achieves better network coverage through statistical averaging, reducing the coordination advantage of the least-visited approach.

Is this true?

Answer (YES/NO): YES